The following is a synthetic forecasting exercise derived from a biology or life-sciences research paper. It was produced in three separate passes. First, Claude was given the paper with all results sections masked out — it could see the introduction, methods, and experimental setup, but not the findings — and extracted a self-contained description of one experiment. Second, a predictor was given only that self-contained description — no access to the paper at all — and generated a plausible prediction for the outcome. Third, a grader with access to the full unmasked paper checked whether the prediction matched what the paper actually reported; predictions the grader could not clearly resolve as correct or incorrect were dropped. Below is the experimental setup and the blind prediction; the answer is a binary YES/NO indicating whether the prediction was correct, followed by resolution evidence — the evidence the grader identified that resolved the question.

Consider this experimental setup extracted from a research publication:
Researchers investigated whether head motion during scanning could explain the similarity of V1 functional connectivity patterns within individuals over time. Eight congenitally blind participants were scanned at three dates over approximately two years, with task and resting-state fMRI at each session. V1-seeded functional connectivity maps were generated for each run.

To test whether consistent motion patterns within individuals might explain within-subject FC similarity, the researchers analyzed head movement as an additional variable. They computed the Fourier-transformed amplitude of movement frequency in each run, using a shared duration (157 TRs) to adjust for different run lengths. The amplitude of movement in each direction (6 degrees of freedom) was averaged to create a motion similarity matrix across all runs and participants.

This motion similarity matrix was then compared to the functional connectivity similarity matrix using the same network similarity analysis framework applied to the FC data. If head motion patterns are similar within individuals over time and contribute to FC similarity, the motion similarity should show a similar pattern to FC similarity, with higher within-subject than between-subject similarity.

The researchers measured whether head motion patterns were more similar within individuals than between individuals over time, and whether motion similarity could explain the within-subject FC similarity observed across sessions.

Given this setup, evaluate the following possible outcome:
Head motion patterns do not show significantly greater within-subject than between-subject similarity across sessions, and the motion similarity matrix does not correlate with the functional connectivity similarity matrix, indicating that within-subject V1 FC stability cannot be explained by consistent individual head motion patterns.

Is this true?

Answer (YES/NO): NO